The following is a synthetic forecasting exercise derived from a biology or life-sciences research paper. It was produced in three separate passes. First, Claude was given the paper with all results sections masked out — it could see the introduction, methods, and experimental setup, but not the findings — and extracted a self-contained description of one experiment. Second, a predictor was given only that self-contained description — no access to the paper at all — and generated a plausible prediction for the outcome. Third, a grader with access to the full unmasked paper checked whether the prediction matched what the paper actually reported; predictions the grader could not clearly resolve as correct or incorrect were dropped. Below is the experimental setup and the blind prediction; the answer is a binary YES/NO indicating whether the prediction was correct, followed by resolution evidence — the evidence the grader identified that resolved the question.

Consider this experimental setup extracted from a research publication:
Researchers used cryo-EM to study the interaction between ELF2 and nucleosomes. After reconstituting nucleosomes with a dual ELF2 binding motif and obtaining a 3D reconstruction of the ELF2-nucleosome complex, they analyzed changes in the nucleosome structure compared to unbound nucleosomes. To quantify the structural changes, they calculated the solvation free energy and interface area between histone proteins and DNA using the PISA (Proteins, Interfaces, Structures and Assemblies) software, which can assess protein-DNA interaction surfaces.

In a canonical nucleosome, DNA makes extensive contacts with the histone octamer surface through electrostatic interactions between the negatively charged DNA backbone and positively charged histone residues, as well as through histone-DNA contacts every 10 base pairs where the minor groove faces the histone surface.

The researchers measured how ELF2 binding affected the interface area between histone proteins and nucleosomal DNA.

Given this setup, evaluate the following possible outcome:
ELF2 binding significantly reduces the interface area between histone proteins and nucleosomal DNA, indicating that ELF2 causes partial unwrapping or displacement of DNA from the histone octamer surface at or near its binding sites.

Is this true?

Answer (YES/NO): YES